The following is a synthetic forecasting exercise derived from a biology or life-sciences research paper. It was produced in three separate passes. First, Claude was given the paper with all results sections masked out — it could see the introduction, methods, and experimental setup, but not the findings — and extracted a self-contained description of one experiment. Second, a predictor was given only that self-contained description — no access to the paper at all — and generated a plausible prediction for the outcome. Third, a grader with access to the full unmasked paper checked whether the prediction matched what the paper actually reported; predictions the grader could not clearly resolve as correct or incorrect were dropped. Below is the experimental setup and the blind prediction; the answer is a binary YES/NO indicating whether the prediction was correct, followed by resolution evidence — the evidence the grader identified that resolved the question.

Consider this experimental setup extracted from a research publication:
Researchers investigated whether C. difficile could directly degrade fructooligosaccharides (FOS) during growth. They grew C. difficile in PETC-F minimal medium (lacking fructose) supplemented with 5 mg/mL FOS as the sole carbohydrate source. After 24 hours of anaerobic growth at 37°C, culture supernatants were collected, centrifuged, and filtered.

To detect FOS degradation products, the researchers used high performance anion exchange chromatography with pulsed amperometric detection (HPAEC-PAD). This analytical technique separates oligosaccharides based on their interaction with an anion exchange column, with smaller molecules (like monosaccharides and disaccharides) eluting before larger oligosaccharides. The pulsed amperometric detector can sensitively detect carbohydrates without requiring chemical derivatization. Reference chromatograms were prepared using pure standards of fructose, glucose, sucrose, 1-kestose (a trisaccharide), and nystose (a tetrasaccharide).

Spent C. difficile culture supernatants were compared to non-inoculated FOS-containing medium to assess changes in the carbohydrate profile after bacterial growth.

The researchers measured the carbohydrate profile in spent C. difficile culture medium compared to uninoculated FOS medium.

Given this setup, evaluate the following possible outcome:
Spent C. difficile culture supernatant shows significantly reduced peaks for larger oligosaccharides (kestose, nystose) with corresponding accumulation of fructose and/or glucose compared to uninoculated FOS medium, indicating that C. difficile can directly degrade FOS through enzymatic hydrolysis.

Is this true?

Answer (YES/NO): NO